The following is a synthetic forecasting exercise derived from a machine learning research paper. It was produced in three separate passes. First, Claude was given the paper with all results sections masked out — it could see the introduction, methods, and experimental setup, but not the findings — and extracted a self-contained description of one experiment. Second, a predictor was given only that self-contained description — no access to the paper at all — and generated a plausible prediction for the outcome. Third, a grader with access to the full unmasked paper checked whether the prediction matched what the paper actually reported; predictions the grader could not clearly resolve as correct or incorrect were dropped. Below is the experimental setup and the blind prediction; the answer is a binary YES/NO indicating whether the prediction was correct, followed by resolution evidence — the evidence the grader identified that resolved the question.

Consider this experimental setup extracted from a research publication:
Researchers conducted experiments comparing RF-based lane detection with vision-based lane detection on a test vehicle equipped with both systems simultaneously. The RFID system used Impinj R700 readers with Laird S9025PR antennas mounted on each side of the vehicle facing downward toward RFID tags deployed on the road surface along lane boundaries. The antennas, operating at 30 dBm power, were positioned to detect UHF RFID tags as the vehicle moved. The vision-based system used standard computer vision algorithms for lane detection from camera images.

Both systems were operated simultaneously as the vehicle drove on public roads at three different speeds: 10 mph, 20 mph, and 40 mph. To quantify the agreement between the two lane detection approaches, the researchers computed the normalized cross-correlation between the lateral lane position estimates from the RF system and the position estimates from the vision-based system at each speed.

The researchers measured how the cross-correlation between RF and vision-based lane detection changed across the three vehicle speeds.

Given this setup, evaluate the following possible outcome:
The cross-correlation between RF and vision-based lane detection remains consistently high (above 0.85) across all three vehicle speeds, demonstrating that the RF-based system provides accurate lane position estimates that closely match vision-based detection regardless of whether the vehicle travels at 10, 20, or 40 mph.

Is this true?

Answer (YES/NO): NO